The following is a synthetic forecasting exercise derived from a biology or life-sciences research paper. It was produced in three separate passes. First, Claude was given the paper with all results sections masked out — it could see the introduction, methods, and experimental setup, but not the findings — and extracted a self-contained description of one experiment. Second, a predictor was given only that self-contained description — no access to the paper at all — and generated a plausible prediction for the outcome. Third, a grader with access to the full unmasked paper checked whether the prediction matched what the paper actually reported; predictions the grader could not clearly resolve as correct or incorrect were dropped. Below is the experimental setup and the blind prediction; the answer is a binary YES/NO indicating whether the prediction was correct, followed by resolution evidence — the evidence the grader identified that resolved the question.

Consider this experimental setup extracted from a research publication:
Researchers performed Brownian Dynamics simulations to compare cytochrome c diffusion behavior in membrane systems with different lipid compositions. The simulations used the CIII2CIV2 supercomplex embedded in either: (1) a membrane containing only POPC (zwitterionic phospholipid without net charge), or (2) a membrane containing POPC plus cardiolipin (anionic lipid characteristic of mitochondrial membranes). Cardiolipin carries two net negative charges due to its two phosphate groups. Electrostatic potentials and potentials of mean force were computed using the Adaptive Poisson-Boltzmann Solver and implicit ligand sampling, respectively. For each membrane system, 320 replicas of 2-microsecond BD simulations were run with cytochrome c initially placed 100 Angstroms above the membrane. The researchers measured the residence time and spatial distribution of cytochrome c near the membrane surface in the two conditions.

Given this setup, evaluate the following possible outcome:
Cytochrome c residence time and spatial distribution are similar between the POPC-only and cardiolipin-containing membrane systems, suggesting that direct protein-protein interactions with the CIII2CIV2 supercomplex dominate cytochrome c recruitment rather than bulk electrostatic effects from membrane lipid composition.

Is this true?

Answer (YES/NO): NO